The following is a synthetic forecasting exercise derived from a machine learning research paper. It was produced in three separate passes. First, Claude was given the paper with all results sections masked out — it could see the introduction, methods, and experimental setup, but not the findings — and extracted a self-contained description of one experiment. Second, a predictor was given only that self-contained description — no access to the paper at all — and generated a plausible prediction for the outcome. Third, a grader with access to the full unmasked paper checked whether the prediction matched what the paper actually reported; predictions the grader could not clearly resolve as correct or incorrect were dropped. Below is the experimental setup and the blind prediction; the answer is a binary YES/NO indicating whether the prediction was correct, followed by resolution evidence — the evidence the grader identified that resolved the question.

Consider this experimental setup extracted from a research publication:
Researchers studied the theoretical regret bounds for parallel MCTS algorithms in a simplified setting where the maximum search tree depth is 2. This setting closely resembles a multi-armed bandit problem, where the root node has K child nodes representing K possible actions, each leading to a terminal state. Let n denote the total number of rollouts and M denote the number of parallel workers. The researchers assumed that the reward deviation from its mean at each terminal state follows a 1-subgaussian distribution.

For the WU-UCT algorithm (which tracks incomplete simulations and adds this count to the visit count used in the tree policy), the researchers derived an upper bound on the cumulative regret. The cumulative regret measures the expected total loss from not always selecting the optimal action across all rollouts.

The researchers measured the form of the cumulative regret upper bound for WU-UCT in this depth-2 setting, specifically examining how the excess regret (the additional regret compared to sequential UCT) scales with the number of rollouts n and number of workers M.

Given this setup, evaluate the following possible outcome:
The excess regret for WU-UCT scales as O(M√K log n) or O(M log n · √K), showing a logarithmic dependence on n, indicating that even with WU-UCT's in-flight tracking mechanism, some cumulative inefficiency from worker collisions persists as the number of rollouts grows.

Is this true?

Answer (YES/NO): NO